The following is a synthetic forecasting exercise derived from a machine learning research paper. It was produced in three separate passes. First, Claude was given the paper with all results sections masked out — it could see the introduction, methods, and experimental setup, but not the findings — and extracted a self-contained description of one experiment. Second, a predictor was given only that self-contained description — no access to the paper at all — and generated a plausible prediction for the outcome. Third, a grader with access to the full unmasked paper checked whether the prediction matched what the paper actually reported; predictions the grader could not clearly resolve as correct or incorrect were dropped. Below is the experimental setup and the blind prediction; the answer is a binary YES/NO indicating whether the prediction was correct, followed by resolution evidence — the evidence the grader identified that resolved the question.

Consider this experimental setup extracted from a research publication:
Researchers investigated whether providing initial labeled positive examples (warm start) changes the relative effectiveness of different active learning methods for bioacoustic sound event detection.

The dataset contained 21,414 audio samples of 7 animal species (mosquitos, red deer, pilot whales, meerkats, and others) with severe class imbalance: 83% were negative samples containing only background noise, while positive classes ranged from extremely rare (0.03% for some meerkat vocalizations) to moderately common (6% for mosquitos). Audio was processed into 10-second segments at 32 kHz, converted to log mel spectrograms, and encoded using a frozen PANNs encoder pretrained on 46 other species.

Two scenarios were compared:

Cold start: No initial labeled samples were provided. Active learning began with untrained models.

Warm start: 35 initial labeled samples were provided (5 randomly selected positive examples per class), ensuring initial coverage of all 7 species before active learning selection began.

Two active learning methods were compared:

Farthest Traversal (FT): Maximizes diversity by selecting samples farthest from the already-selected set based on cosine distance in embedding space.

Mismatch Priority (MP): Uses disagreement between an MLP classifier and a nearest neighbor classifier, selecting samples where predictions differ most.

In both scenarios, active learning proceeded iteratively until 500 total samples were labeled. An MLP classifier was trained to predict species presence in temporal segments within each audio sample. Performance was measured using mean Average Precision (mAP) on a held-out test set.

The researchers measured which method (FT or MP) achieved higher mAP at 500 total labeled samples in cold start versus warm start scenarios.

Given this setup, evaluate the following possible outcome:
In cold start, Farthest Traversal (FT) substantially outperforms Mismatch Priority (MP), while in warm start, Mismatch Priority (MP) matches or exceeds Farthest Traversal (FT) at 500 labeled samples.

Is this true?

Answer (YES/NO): YES